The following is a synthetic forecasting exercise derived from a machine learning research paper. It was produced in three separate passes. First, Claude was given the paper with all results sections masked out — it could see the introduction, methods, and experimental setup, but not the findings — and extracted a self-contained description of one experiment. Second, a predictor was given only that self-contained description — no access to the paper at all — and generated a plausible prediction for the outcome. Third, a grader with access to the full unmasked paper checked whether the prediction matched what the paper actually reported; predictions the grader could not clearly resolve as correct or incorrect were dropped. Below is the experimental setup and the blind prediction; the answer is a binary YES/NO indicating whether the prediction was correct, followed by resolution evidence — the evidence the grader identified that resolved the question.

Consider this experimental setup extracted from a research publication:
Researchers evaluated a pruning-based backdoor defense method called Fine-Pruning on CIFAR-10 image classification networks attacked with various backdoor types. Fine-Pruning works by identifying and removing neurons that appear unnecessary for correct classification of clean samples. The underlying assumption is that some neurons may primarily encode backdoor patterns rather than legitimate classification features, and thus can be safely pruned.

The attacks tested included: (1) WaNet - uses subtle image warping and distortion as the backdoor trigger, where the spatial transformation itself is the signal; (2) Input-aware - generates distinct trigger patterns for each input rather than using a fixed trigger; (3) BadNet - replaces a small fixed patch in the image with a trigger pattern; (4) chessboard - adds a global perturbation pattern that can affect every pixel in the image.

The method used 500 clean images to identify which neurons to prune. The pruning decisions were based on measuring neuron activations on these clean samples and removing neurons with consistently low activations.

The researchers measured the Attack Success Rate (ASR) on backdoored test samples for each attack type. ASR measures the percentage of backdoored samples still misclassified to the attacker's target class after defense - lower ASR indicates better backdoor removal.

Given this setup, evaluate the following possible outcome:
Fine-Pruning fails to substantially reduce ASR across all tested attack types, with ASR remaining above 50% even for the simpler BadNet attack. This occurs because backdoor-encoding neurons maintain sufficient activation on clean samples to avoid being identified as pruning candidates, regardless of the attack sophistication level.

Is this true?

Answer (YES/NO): NO